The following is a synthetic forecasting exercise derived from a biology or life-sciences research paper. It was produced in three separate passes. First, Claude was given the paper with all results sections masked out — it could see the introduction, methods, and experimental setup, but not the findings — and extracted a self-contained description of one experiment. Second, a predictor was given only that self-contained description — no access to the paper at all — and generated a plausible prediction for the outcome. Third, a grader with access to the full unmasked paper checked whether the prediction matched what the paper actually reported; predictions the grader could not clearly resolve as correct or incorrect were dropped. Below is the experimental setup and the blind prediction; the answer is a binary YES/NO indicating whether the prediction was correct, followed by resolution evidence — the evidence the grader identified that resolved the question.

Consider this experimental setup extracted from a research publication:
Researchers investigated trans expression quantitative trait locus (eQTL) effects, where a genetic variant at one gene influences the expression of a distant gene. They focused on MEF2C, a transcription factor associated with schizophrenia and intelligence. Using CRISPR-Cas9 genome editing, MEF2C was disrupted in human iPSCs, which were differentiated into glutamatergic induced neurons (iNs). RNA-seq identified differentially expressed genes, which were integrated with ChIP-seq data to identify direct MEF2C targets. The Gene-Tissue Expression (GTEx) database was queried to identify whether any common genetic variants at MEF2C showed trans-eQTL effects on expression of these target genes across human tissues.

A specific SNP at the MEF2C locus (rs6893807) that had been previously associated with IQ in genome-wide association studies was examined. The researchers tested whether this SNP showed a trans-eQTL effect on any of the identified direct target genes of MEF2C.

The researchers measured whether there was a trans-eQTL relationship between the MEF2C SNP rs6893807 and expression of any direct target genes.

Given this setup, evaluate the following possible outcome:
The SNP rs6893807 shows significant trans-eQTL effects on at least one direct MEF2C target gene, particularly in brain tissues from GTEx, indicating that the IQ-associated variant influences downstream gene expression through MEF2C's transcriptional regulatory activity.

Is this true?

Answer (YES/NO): YES